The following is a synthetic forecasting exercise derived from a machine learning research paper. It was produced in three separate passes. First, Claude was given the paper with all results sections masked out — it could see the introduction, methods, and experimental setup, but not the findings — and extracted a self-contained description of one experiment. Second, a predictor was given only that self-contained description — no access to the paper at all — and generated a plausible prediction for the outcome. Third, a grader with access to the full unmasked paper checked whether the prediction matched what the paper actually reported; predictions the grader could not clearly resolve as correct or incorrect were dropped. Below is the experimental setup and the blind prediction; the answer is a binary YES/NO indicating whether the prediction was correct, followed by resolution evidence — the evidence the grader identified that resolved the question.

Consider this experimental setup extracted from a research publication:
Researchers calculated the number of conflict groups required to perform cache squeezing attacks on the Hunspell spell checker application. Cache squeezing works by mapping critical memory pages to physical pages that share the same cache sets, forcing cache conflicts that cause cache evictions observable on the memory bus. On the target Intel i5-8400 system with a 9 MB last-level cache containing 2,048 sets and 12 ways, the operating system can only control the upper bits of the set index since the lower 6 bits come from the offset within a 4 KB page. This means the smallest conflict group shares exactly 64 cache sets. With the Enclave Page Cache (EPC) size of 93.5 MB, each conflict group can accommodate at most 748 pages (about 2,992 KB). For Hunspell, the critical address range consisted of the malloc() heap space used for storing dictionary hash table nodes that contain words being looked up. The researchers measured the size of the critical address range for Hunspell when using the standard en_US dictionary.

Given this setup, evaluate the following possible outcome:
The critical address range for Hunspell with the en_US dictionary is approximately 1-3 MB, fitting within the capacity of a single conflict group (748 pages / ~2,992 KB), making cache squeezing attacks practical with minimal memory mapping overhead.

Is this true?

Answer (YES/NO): NO